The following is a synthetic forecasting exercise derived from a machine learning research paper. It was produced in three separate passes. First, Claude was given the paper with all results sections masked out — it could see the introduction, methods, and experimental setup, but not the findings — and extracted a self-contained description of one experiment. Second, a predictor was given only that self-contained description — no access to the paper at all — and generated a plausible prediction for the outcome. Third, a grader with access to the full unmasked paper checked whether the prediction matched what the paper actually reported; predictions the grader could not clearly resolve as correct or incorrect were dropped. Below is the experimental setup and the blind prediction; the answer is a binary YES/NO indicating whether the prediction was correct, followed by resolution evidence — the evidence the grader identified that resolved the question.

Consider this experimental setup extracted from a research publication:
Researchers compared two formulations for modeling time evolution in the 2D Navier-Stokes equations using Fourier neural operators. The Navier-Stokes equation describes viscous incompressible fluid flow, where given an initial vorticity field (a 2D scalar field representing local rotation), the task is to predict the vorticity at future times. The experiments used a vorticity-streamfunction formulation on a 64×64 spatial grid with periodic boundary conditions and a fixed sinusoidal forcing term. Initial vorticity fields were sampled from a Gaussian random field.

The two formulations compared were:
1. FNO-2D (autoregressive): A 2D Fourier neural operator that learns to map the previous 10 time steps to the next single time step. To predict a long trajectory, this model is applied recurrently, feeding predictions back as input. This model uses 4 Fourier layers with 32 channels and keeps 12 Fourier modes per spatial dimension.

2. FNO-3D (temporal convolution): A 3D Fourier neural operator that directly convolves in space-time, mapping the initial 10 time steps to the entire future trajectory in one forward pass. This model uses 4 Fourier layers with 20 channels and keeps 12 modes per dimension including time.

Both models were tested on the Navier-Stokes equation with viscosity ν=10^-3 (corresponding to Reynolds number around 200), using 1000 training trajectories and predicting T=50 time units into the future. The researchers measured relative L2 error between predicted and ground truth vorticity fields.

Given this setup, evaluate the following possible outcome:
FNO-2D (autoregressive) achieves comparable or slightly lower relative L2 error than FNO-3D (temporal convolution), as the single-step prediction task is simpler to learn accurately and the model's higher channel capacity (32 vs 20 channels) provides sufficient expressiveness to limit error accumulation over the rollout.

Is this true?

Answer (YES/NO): NO